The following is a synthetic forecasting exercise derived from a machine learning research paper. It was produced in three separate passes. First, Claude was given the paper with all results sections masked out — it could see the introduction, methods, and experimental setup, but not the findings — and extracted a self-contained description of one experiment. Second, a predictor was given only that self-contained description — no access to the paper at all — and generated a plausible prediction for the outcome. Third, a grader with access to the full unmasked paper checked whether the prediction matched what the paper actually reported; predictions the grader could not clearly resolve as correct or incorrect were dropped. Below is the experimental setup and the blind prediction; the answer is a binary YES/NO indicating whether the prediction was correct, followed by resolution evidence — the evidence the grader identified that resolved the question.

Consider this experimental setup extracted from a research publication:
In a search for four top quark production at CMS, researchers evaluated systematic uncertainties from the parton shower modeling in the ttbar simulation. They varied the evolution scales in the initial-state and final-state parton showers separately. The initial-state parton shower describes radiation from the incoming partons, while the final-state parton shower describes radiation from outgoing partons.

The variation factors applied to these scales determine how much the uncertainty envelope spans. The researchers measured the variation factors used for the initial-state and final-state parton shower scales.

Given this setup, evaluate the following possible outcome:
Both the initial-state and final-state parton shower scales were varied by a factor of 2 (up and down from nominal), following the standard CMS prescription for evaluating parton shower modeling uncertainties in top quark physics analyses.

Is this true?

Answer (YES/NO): NO